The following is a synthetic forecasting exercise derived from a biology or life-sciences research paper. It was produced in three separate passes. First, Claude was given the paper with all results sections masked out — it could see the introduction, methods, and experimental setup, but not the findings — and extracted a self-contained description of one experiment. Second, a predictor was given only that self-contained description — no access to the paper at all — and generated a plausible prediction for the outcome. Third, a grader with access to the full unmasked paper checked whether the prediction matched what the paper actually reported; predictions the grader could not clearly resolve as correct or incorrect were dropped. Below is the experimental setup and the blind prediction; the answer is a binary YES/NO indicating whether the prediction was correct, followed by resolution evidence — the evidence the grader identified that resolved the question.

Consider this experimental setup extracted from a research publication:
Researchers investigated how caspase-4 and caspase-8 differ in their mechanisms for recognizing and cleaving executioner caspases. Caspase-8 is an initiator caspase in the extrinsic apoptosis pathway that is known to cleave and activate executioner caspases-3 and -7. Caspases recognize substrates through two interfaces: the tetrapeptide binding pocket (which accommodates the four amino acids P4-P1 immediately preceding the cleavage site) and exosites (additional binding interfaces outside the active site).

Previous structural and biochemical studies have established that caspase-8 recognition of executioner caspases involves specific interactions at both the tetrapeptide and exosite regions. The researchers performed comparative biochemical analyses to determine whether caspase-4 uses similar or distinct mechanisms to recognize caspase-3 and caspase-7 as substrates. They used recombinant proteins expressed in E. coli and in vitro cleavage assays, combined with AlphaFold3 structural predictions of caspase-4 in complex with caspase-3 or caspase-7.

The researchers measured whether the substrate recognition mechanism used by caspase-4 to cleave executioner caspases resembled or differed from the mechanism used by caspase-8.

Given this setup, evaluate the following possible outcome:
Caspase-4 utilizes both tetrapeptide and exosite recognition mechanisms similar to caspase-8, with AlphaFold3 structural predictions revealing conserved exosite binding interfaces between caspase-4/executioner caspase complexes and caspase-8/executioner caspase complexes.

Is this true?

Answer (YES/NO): NO